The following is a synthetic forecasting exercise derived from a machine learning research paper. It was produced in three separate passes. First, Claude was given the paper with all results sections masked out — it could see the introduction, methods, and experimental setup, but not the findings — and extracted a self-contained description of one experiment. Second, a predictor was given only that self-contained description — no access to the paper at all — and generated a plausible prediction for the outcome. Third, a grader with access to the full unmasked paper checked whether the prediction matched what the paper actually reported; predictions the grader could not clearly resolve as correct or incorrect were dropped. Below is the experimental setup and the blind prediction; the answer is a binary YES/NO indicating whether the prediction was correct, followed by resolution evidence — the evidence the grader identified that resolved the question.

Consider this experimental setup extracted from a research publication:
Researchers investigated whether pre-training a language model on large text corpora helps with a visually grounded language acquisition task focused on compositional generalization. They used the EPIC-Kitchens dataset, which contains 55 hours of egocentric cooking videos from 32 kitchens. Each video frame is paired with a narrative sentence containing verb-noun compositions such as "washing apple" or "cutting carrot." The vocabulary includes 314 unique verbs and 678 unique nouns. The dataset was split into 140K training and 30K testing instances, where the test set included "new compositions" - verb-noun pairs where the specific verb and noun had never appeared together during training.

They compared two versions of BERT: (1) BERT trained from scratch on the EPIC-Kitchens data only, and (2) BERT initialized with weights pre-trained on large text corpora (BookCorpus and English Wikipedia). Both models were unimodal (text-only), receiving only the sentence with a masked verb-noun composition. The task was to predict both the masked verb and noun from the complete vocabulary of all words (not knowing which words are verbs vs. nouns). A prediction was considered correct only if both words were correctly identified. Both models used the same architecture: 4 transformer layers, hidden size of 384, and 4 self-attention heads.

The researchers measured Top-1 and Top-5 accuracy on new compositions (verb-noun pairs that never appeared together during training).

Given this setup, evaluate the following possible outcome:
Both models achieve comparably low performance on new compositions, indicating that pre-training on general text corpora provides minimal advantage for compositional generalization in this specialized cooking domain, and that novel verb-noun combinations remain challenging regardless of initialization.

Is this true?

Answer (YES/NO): NO